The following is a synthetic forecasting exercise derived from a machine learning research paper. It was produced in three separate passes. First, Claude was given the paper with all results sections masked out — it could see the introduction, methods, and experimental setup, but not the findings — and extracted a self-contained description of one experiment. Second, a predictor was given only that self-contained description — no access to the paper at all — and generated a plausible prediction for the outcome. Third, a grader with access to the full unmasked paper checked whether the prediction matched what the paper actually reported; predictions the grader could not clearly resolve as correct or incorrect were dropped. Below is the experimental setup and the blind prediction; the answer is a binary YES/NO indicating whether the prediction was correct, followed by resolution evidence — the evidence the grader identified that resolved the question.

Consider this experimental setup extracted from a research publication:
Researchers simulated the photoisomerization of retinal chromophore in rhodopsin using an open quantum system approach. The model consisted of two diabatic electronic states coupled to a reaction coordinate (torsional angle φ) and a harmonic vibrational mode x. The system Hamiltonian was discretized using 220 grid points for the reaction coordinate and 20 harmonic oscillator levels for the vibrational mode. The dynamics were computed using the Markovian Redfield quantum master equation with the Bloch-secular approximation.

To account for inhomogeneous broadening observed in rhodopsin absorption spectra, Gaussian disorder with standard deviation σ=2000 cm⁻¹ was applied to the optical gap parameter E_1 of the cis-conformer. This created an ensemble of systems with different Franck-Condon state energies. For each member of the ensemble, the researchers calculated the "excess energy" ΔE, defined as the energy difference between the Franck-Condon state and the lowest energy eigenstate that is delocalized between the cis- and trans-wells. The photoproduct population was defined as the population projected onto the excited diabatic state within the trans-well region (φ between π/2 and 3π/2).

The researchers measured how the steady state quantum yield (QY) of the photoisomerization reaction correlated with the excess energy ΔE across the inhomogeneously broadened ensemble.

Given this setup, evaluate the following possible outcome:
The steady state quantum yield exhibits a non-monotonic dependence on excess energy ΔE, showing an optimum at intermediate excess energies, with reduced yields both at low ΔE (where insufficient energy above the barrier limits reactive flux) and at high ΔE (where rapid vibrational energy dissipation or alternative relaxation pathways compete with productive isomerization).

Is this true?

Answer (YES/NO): NO